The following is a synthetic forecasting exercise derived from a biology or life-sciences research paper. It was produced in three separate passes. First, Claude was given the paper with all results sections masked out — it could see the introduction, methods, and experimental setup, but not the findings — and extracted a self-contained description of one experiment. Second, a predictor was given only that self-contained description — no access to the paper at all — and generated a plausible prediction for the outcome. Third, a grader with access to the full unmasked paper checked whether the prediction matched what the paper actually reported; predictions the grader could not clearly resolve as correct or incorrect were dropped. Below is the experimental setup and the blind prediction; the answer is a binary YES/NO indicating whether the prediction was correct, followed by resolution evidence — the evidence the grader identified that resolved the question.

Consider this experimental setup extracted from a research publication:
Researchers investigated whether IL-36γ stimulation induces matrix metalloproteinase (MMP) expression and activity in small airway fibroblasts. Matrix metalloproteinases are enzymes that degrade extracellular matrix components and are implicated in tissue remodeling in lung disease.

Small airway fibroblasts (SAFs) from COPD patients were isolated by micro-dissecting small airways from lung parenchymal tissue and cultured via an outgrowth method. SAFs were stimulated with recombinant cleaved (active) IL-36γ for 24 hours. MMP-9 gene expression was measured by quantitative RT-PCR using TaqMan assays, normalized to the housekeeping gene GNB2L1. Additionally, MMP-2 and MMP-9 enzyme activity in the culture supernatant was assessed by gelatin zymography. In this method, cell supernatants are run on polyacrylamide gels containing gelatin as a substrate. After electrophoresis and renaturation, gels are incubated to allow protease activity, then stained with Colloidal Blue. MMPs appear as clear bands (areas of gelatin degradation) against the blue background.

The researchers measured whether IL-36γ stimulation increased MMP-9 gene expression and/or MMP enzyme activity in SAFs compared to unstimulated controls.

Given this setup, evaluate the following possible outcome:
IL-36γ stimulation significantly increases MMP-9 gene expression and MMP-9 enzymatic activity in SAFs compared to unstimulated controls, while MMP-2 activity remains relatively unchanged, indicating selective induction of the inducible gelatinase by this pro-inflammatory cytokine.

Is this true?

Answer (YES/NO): NO